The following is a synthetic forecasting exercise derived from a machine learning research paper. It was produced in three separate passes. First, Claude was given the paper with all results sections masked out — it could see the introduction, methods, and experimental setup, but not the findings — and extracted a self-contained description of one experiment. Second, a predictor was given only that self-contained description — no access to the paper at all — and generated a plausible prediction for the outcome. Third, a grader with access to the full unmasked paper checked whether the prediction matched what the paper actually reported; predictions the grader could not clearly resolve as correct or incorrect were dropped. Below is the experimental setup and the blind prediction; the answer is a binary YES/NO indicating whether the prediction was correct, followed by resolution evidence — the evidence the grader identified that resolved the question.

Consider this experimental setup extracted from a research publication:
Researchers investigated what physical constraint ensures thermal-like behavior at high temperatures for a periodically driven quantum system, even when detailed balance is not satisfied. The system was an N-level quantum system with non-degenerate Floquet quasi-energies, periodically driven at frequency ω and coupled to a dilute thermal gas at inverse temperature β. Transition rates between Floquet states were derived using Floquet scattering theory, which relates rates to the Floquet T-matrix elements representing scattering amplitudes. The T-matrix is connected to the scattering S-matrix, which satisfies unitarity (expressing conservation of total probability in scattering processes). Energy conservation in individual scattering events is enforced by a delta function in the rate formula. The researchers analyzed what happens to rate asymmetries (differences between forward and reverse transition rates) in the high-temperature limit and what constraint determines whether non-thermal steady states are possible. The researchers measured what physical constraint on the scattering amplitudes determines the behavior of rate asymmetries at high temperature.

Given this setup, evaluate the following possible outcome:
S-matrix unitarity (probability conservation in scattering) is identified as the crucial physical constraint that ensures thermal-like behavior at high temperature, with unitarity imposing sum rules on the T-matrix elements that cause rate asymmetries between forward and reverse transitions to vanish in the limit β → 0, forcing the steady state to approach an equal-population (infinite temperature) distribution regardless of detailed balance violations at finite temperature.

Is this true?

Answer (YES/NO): YES